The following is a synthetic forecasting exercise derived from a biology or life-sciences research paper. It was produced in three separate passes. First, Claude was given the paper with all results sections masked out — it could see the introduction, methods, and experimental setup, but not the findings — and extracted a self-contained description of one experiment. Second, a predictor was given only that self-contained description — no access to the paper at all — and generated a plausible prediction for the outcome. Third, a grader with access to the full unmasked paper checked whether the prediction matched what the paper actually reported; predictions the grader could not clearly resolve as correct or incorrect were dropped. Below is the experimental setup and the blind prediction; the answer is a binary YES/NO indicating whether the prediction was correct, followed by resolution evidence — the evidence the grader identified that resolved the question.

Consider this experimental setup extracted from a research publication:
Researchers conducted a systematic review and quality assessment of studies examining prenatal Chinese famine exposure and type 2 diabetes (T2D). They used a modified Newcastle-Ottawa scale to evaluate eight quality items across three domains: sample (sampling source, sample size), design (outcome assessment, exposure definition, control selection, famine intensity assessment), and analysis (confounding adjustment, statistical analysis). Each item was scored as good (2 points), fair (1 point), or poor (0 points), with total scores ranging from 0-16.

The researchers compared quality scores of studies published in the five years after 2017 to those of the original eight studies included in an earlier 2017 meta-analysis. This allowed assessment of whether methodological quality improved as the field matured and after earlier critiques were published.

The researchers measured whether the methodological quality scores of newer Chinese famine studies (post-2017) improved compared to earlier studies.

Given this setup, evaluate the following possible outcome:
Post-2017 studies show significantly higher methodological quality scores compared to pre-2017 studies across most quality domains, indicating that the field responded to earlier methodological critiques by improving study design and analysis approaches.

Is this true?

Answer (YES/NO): NO